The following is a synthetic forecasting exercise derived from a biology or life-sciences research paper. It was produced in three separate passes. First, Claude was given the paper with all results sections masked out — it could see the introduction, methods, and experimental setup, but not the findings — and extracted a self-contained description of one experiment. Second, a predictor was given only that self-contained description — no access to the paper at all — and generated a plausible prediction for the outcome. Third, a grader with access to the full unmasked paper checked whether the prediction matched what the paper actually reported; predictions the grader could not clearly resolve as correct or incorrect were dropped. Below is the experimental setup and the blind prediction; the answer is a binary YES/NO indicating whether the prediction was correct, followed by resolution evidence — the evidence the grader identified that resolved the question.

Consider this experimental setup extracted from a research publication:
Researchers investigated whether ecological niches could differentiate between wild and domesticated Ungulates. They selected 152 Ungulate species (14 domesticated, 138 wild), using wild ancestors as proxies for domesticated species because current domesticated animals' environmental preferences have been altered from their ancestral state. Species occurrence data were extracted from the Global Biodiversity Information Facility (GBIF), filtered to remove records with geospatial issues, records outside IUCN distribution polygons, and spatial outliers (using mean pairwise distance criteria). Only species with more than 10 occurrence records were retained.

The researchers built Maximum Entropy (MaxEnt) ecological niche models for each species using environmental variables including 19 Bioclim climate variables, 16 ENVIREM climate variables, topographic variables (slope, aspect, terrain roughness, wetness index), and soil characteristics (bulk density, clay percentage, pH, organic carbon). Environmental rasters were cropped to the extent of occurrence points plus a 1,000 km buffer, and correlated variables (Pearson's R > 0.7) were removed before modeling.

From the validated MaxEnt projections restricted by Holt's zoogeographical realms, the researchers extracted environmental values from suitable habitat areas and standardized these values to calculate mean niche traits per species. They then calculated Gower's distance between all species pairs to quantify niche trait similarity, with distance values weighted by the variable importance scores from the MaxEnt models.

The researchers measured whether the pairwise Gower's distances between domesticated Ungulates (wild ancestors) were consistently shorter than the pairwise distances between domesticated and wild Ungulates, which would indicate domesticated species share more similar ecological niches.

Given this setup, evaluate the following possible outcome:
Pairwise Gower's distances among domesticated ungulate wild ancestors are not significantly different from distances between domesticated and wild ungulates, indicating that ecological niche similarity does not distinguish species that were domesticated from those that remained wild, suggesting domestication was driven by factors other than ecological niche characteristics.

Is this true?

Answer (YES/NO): NO